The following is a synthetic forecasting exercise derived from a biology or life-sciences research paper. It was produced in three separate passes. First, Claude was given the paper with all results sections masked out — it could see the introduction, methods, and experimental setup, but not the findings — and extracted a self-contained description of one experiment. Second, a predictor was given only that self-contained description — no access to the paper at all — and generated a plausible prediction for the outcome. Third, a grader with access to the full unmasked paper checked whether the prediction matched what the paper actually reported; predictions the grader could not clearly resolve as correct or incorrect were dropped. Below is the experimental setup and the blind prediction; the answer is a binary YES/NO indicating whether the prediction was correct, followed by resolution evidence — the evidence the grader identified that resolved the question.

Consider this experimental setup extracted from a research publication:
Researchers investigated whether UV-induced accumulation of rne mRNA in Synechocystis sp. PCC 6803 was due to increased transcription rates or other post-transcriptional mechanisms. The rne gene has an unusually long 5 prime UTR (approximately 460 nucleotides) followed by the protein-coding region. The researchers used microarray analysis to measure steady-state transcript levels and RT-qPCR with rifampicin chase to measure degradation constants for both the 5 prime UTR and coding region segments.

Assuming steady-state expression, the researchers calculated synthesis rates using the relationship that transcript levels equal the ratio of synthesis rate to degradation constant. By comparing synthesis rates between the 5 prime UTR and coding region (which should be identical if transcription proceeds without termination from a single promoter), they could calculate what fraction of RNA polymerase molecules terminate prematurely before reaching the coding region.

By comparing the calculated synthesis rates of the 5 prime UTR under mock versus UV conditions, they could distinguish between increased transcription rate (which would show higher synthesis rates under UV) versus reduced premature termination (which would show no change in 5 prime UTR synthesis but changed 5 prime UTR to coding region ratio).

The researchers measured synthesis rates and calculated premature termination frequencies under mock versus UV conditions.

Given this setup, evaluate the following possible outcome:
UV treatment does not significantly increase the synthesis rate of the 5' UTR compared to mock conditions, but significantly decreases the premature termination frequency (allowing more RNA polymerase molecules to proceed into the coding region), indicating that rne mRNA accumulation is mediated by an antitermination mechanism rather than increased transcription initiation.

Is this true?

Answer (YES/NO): NO